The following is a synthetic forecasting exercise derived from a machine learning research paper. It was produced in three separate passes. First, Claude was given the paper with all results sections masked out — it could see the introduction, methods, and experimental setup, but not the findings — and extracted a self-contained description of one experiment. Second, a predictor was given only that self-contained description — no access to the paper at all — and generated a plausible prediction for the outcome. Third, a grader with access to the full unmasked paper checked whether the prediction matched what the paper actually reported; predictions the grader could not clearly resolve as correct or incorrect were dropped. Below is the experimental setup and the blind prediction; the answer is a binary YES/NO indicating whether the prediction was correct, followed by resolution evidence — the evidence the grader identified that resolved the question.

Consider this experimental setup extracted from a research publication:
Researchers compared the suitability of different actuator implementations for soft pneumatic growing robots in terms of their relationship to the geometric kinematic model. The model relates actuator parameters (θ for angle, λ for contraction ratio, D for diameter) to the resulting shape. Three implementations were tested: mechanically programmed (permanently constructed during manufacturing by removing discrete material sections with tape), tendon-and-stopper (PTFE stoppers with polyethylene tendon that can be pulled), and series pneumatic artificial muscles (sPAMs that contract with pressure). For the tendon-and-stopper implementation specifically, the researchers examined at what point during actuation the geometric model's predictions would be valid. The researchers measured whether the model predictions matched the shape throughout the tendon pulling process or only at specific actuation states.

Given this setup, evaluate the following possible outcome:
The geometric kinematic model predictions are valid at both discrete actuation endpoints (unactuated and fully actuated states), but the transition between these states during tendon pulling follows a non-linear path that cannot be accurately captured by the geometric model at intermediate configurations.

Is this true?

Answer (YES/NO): NO